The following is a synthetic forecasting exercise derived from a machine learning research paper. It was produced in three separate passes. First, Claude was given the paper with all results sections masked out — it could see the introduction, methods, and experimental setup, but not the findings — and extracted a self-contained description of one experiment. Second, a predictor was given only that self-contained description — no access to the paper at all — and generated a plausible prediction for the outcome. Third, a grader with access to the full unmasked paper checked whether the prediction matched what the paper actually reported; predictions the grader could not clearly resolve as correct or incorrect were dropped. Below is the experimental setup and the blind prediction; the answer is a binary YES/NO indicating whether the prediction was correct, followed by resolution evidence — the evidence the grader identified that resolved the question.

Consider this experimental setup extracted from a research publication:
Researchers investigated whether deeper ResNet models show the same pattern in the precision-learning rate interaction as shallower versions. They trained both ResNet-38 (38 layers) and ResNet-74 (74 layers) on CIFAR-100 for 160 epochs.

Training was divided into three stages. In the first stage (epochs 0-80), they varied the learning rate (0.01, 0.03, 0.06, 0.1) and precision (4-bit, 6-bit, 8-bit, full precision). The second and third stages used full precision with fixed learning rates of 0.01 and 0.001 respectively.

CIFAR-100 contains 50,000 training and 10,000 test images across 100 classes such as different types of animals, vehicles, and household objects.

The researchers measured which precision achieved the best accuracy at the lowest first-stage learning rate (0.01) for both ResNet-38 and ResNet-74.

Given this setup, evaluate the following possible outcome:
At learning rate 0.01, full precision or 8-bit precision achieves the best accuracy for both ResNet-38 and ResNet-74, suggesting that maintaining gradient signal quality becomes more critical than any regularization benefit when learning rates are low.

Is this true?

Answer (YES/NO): NO